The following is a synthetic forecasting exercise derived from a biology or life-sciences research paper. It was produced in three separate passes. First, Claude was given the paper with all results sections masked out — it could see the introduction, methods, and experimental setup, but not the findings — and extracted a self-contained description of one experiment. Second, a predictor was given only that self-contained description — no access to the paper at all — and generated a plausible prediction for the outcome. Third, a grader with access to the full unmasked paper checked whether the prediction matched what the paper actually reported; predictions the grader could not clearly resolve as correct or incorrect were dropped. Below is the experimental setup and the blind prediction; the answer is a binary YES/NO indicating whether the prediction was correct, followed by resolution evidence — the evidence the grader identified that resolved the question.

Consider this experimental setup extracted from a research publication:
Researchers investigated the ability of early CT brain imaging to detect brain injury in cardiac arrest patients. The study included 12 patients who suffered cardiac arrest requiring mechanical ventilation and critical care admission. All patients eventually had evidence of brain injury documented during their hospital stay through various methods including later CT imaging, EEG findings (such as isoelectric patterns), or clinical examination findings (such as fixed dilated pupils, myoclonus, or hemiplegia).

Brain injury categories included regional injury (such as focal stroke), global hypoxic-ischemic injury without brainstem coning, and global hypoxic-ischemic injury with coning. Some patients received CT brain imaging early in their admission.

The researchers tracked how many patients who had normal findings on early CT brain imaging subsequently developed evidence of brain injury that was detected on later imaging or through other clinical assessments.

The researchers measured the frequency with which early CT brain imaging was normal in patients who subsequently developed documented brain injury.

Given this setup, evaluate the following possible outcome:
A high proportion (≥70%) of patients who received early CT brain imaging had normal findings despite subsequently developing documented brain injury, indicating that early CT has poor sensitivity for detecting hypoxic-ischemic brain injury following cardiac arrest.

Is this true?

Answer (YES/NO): NO